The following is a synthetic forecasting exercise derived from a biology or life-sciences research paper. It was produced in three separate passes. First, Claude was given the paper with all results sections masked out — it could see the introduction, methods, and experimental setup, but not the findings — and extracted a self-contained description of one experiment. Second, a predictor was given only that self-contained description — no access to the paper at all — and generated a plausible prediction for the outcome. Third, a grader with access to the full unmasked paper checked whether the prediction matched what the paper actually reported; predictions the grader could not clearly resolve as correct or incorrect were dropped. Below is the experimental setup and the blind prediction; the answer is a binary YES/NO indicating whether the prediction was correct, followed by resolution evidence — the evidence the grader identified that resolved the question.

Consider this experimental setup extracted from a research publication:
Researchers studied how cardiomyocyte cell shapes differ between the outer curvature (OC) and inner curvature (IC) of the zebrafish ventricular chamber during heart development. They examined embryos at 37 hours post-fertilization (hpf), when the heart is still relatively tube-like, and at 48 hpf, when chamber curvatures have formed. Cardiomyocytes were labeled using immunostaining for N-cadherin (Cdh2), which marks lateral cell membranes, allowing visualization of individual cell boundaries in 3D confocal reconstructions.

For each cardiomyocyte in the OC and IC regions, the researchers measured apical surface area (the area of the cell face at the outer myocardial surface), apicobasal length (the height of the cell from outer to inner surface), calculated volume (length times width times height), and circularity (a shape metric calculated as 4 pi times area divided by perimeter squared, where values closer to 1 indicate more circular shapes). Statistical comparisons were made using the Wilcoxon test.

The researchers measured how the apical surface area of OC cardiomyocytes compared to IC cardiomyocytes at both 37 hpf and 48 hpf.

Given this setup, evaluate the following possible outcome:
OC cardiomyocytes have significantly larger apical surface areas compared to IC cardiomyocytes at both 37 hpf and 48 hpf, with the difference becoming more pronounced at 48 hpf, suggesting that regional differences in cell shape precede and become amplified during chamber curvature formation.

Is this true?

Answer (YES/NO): YES